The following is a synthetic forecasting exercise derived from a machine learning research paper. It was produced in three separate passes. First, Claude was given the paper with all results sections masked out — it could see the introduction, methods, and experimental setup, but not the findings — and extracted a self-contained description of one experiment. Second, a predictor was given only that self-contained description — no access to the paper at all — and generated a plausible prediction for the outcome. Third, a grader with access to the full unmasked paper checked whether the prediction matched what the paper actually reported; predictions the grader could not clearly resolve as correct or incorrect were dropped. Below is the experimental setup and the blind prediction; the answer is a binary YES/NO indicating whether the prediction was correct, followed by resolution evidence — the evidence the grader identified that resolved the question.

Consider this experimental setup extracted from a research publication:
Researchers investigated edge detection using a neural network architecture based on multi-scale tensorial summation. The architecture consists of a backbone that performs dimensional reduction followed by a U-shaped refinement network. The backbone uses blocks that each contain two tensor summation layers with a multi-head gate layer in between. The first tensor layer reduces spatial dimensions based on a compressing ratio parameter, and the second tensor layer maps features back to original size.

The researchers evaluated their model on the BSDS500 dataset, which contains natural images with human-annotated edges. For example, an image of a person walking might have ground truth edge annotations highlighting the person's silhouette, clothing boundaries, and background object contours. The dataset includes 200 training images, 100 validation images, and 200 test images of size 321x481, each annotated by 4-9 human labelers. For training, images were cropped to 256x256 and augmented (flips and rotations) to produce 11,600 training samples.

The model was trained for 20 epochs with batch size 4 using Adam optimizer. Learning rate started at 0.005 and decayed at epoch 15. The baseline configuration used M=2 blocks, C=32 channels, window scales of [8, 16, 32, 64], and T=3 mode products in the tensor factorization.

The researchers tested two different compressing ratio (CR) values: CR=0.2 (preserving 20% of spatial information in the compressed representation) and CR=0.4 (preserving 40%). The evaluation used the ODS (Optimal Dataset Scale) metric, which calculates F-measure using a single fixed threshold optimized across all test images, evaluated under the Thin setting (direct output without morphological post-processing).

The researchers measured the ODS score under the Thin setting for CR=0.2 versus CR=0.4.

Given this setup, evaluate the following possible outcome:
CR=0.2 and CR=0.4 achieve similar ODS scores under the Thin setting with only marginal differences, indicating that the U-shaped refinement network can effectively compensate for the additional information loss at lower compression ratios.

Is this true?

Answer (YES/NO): NO